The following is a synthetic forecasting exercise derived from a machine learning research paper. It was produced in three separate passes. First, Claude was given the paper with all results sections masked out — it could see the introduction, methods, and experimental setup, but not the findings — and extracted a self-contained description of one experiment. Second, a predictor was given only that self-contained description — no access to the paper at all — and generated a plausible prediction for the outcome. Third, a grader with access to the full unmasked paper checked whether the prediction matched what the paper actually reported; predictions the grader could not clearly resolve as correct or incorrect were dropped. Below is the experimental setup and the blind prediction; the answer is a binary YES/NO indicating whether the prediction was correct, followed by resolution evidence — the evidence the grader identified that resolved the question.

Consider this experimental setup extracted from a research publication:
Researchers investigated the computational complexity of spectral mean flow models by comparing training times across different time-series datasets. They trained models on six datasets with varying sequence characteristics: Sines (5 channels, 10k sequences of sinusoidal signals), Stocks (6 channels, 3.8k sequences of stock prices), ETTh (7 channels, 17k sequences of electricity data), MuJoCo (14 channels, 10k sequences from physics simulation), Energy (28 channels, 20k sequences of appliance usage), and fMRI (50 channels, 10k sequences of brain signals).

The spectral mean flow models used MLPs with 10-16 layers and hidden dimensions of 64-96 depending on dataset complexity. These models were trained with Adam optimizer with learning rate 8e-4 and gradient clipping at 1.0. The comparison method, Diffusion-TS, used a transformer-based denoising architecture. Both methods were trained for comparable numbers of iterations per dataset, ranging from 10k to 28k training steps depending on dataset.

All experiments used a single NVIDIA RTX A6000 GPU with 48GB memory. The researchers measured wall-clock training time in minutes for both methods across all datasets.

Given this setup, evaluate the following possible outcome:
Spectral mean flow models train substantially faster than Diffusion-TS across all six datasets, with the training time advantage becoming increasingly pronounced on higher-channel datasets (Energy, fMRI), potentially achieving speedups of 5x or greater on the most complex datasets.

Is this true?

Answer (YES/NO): NO